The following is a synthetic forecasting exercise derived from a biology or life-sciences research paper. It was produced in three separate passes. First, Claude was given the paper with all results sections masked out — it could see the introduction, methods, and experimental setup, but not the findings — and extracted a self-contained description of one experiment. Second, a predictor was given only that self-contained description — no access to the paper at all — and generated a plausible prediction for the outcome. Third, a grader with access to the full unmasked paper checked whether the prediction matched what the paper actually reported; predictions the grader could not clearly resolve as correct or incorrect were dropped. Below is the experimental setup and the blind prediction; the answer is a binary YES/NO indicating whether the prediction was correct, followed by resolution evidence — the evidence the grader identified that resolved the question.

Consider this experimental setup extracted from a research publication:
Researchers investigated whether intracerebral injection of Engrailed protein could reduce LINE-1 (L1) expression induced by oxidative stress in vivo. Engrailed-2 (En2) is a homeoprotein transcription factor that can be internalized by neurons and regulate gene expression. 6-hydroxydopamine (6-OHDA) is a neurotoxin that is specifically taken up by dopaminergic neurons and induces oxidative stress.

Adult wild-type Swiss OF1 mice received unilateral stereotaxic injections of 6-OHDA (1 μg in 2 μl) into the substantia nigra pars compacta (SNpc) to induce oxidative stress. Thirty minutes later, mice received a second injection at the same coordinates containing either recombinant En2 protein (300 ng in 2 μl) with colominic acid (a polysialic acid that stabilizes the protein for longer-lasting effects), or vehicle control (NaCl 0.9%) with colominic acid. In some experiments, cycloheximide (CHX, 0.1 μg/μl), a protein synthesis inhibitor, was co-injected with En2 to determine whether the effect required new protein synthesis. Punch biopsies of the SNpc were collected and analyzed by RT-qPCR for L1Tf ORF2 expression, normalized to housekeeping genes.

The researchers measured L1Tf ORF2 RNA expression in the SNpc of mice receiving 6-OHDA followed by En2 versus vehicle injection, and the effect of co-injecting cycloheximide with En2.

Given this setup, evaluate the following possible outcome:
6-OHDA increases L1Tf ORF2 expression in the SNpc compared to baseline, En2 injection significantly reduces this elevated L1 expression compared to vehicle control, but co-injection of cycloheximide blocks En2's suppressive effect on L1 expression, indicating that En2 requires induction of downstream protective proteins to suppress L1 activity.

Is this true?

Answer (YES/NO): NO